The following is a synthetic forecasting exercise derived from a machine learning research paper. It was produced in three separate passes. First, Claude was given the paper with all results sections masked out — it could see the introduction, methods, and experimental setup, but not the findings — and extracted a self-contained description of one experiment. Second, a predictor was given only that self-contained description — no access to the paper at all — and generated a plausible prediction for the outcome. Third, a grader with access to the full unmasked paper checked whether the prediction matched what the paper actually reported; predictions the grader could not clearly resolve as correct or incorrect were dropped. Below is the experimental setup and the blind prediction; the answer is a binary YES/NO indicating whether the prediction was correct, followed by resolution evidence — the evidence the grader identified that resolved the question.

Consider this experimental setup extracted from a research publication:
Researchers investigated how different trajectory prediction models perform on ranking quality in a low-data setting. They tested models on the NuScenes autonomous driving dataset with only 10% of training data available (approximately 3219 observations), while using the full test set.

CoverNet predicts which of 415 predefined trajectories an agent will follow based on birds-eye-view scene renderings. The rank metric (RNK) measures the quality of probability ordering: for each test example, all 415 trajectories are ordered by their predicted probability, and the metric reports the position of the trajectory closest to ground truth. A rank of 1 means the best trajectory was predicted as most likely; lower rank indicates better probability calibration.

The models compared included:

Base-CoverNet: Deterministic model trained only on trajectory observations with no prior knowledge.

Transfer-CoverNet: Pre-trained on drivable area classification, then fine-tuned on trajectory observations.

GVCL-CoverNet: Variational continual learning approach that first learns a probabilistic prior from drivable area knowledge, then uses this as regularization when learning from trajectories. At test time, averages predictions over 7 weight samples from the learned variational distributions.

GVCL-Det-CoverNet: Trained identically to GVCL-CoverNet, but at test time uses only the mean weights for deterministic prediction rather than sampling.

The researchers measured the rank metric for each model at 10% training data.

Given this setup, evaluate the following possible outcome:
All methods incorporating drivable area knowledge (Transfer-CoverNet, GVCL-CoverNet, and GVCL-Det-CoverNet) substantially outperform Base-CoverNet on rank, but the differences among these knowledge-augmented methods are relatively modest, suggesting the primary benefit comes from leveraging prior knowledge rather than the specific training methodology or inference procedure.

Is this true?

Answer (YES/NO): NO